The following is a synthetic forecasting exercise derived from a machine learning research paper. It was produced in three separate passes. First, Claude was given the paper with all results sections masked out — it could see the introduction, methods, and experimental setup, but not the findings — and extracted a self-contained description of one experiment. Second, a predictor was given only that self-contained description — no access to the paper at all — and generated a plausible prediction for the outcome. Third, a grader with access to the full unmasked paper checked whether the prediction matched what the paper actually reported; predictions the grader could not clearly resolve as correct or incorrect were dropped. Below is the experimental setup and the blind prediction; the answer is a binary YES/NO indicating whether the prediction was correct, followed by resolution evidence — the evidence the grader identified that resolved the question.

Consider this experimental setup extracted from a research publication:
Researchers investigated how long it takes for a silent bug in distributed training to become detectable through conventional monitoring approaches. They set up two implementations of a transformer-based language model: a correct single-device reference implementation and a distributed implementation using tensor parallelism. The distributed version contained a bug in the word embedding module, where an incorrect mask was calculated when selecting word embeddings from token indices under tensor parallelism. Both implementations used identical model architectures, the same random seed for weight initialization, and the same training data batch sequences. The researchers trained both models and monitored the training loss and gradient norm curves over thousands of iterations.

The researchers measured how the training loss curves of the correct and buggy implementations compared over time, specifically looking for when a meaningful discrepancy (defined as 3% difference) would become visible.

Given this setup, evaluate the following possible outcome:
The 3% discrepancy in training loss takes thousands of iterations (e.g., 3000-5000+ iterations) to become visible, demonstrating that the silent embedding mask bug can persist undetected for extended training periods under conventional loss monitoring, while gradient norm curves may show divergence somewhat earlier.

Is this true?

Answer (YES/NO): NO